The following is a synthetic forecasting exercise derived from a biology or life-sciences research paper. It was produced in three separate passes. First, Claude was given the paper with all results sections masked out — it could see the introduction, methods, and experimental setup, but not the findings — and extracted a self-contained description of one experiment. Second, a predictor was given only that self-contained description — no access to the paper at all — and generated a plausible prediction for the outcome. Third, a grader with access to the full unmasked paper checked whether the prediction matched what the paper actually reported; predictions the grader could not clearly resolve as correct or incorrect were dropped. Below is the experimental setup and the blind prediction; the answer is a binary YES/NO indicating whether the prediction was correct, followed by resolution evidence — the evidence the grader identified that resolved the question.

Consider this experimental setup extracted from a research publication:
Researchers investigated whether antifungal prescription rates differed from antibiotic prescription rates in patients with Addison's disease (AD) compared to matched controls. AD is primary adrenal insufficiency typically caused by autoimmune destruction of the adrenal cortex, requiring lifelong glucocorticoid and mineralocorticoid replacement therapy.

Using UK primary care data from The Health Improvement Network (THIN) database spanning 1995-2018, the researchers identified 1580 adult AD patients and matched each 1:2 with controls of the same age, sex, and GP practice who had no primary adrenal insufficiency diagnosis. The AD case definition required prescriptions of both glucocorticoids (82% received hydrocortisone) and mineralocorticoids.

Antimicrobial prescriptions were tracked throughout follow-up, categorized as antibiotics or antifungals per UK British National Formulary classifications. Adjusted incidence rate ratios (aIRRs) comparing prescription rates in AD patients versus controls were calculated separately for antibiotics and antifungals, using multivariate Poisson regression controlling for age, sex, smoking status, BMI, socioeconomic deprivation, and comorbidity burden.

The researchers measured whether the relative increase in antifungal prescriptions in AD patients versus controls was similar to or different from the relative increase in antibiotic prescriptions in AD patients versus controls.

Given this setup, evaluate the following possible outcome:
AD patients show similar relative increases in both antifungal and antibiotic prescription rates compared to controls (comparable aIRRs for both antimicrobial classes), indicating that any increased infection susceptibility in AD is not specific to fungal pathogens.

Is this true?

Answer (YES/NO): YES